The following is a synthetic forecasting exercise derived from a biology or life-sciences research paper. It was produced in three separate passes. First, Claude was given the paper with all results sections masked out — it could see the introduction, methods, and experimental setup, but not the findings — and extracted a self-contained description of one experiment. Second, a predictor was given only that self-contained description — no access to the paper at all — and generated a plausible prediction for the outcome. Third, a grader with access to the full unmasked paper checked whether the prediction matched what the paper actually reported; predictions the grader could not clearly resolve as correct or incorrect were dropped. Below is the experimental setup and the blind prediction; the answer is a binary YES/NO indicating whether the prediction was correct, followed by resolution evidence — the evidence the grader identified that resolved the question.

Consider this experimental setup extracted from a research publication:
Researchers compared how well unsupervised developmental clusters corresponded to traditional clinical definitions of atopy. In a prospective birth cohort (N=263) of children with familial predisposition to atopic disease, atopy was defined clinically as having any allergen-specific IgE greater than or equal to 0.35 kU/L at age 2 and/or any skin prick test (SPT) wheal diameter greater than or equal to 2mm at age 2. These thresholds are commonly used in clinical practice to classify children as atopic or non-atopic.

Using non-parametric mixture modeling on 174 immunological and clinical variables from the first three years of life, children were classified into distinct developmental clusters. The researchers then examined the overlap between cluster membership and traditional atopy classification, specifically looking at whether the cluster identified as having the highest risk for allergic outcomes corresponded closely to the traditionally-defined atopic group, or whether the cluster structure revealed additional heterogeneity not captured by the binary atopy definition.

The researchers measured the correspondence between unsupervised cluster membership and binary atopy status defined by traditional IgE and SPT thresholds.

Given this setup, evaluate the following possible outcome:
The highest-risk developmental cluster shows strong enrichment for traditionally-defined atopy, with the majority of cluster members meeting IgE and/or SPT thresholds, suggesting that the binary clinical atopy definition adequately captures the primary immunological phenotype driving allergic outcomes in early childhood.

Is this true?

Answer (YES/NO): NO